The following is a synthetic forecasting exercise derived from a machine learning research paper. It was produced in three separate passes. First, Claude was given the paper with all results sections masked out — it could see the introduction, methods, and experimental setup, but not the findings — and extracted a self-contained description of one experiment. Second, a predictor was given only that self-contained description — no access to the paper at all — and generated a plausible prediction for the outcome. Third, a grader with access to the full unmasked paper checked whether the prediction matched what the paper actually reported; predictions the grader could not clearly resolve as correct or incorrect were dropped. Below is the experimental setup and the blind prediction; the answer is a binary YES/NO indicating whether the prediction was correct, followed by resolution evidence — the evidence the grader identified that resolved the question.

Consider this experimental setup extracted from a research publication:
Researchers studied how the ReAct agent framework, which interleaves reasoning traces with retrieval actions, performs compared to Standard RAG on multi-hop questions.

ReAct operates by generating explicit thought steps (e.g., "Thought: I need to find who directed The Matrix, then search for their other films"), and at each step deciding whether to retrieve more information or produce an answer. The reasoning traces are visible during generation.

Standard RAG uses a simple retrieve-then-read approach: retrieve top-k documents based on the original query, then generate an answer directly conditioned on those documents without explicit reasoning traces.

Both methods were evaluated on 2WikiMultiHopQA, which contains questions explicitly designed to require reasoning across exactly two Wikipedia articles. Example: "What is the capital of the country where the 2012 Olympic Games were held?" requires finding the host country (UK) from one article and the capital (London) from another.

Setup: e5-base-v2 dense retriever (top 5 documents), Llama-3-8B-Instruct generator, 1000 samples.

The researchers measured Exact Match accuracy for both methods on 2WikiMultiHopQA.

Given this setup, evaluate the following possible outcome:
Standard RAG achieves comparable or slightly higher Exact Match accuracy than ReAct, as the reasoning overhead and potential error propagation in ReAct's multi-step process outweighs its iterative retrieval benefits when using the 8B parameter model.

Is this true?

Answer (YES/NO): NO